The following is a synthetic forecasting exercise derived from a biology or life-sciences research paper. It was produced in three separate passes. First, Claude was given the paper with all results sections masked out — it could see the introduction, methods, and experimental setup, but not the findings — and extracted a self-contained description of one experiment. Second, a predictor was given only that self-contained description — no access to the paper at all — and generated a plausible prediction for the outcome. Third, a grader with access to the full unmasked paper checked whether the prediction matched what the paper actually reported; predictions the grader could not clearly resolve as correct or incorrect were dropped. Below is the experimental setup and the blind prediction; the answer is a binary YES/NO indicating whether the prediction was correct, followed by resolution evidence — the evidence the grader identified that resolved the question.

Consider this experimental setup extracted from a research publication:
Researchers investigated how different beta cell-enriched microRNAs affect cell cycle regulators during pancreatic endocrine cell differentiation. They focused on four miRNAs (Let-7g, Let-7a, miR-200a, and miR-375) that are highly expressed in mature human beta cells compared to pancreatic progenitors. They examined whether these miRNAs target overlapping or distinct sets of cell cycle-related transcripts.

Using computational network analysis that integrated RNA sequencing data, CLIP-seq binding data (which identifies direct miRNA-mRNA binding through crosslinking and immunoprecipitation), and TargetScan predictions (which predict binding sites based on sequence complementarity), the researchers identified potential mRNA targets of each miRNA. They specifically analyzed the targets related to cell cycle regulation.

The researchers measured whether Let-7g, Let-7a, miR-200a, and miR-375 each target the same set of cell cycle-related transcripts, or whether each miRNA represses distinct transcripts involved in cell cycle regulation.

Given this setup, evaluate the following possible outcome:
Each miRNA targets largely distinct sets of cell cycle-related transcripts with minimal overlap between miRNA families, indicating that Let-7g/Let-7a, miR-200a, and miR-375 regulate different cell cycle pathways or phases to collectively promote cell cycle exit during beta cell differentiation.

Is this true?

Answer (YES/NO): YES